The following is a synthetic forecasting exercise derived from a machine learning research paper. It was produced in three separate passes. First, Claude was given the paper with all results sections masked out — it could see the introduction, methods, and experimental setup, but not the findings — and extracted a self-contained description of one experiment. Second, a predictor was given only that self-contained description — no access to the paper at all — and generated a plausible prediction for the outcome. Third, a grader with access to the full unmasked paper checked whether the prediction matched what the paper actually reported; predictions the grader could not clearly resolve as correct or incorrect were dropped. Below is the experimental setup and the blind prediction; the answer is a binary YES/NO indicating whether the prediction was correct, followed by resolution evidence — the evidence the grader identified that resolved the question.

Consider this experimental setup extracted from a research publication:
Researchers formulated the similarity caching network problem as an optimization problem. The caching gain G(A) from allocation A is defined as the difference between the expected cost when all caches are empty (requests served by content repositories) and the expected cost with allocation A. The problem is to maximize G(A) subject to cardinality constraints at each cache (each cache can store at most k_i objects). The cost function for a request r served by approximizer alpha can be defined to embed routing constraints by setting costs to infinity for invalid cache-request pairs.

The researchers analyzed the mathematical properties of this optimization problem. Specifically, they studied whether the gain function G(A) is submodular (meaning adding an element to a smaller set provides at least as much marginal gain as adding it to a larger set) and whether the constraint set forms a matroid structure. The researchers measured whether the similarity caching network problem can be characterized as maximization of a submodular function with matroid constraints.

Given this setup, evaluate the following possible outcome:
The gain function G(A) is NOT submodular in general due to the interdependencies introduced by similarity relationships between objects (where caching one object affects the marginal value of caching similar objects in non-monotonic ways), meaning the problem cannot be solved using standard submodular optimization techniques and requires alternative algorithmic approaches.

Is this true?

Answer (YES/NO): NO